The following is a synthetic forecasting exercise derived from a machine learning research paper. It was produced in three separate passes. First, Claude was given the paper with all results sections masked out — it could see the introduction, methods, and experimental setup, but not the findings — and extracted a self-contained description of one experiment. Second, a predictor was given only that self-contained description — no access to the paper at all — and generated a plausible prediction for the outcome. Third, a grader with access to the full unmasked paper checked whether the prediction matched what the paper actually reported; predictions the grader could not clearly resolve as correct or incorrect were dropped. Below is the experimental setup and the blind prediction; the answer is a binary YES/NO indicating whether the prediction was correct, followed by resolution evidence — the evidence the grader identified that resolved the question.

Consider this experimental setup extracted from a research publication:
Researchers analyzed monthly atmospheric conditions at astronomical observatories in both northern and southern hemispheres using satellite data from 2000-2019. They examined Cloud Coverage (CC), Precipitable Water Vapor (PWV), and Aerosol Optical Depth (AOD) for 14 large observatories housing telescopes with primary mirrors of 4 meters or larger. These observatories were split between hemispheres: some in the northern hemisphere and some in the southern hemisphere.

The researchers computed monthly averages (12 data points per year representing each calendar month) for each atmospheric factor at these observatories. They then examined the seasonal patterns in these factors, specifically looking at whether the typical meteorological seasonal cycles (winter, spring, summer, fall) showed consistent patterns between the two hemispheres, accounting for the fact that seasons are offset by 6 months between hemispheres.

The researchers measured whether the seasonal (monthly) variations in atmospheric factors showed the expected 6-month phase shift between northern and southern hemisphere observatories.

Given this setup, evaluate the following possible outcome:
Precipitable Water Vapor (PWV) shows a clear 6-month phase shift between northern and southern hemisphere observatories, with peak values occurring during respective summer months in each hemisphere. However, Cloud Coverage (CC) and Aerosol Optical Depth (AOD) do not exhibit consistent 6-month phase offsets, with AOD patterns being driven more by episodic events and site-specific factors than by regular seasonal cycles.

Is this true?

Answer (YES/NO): NO